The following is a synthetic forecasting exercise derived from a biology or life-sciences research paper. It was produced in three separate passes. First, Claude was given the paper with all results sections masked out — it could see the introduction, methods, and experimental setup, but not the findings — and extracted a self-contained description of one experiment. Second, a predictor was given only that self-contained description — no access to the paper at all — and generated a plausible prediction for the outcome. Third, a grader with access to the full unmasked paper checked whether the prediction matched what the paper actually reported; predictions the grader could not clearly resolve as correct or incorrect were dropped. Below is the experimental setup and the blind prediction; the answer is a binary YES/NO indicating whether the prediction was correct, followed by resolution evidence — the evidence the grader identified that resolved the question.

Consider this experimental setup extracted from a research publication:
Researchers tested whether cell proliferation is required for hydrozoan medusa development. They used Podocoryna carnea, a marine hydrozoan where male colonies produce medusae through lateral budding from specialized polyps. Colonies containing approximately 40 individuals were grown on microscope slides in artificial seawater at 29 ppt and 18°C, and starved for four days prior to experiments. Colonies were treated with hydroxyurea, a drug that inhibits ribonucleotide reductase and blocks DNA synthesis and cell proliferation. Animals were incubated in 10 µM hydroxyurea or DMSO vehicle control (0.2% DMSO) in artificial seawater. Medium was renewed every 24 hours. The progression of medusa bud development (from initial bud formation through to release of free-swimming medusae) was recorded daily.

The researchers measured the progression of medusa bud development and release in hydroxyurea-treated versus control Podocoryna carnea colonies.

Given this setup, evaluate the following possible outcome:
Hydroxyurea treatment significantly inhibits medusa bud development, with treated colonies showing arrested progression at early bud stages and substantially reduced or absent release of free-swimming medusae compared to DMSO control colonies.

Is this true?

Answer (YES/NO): NO